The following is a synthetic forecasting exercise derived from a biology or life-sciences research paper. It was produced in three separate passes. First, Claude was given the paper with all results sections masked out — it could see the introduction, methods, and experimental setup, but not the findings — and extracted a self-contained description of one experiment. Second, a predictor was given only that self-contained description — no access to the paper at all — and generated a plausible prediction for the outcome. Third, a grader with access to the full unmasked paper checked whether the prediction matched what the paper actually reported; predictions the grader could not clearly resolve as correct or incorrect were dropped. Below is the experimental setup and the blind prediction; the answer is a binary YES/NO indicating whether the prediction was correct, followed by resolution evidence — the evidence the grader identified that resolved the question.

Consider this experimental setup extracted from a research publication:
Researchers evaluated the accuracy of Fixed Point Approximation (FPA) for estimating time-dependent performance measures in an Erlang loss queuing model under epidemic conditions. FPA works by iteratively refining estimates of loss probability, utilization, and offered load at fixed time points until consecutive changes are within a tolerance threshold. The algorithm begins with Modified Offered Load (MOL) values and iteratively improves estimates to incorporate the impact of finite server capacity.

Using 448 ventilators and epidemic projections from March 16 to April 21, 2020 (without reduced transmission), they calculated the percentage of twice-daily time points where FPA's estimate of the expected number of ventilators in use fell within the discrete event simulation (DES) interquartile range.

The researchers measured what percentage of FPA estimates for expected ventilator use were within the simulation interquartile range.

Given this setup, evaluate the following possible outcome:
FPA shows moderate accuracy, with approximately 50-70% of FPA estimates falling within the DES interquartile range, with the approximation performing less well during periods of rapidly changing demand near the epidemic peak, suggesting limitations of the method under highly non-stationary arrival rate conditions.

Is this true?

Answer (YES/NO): NO